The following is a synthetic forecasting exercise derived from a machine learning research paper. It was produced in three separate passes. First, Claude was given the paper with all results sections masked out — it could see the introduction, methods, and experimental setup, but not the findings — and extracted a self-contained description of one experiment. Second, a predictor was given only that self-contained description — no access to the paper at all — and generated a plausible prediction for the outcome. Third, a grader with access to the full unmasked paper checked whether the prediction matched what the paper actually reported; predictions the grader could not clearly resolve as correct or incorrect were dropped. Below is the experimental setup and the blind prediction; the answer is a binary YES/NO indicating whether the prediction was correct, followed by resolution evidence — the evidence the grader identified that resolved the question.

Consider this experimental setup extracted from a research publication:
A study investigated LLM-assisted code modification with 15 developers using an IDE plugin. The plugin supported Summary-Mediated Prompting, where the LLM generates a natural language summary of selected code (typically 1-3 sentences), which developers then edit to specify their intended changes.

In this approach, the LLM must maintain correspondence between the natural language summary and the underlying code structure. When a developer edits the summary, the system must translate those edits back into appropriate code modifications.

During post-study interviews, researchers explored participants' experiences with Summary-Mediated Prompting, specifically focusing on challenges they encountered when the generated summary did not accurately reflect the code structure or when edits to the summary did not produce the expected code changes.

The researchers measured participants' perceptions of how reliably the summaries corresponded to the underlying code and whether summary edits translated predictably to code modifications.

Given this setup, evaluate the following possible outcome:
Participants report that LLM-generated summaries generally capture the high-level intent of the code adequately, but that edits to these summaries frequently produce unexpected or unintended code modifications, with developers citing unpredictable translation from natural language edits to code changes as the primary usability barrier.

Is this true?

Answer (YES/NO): NO